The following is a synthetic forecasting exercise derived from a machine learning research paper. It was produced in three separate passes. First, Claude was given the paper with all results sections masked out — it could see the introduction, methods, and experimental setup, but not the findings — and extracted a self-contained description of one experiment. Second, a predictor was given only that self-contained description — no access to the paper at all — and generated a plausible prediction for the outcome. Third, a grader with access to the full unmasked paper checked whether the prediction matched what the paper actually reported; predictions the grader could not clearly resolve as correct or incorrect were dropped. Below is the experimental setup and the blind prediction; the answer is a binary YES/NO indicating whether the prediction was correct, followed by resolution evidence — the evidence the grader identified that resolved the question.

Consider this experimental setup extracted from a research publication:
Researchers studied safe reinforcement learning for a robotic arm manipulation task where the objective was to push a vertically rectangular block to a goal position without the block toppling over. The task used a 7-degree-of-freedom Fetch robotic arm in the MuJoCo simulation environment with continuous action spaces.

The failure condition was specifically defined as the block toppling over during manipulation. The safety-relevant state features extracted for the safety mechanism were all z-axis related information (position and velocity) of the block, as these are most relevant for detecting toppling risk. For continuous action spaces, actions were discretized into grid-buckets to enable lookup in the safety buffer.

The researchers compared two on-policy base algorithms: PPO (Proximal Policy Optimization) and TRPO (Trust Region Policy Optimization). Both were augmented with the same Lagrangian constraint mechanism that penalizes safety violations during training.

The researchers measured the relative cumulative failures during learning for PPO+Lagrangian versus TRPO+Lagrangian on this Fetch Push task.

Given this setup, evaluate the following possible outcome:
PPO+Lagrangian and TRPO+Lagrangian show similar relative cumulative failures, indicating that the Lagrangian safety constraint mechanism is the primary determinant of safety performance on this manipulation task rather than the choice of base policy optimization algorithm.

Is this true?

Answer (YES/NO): YES